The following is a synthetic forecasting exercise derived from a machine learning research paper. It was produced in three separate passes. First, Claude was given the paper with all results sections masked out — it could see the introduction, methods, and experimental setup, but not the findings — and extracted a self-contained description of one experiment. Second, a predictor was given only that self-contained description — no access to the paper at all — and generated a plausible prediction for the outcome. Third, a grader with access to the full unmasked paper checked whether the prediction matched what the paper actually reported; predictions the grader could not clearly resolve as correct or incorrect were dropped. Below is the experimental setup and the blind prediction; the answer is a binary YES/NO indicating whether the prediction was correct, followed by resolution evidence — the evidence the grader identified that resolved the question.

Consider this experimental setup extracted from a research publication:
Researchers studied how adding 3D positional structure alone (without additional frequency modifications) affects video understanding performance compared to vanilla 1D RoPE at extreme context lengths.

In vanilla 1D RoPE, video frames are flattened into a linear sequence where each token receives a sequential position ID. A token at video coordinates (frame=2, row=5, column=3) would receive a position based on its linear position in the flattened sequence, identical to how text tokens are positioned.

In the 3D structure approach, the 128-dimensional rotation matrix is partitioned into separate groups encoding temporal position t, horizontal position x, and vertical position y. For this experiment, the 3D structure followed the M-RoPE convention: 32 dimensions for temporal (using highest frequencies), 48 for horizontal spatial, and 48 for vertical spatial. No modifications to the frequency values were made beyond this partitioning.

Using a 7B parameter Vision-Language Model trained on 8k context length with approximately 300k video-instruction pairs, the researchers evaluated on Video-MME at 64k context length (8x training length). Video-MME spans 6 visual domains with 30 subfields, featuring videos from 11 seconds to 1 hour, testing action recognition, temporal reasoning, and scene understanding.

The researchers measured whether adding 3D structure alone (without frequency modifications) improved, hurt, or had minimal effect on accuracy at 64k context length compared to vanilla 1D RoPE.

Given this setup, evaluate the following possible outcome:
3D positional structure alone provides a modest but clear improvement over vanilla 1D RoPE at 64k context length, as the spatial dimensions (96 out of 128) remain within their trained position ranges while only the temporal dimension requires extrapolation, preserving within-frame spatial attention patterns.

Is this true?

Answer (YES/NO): NO